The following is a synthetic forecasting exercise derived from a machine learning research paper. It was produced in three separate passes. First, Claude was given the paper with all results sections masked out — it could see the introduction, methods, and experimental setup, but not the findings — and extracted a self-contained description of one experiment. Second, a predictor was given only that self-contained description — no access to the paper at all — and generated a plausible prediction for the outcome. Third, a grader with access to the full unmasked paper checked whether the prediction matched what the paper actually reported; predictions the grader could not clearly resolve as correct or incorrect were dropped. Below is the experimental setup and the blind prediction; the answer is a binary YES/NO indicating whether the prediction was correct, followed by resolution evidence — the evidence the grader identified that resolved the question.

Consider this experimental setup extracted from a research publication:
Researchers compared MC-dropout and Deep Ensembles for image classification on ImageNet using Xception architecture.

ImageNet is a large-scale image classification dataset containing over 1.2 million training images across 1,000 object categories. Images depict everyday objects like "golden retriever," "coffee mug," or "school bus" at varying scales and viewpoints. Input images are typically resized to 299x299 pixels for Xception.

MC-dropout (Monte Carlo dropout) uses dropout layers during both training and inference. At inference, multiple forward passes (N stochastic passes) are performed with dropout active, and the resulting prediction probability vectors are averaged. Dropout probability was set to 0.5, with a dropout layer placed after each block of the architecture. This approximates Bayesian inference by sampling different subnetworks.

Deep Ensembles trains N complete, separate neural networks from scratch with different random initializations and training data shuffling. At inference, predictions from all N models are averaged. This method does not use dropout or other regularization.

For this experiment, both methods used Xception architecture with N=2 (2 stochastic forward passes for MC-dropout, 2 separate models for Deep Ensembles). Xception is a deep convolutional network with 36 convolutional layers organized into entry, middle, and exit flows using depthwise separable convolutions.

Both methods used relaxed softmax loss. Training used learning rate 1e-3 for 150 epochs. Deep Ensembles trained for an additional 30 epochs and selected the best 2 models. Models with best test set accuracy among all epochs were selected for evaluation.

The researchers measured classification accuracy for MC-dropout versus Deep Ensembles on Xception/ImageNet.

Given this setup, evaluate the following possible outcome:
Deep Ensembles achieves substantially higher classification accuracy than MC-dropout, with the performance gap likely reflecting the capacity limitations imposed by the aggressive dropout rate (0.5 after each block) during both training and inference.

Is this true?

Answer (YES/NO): YES